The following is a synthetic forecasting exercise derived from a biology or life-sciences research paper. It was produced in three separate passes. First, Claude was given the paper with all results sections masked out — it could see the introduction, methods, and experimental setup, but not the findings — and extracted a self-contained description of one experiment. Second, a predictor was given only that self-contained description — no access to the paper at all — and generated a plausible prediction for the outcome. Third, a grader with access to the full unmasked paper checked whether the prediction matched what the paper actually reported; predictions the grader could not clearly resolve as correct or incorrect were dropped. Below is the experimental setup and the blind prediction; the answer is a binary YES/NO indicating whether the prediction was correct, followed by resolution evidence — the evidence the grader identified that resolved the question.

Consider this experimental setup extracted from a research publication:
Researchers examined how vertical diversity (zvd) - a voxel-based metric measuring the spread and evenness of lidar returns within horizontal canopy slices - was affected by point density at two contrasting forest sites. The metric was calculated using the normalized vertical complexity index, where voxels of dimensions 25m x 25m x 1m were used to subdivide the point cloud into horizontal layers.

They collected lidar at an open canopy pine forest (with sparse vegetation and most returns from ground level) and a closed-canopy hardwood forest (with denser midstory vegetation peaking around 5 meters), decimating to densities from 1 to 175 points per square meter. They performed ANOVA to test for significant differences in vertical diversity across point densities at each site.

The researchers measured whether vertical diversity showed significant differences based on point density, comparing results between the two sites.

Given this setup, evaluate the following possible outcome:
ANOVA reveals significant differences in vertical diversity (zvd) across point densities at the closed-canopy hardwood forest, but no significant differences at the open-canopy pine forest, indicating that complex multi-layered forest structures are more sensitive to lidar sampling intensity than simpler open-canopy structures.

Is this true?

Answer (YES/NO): YES